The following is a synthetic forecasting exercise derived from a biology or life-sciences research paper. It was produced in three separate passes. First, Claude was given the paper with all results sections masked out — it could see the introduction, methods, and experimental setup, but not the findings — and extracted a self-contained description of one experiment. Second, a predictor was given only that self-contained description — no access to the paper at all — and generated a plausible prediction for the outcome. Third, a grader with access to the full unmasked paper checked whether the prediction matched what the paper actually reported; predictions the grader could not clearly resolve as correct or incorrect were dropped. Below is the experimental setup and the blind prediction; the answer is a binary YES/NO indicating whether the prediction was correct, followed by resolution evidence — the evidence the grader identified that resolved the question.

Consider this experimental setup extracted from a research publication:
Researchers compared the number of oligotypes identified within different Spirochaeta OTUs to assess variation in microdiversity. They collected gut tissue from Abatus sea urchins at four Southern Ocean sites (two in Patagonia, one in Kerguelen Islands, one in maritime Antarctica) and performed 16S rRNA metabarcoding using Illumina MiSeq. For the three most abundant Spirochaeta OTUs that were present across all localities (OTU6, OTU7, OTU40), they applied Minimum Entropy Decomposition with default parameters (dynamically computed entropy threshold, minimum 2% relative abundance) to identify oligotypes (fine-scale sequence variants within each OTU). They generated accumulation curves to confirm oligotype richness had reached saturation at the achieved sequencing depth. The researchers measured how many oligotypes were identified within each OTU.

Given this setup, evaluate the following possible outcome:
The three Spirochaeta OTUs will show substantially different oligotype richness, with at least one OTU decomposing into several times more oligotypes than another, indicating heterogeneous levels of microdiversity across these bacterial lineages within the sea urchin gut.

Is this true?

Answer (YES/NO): NO